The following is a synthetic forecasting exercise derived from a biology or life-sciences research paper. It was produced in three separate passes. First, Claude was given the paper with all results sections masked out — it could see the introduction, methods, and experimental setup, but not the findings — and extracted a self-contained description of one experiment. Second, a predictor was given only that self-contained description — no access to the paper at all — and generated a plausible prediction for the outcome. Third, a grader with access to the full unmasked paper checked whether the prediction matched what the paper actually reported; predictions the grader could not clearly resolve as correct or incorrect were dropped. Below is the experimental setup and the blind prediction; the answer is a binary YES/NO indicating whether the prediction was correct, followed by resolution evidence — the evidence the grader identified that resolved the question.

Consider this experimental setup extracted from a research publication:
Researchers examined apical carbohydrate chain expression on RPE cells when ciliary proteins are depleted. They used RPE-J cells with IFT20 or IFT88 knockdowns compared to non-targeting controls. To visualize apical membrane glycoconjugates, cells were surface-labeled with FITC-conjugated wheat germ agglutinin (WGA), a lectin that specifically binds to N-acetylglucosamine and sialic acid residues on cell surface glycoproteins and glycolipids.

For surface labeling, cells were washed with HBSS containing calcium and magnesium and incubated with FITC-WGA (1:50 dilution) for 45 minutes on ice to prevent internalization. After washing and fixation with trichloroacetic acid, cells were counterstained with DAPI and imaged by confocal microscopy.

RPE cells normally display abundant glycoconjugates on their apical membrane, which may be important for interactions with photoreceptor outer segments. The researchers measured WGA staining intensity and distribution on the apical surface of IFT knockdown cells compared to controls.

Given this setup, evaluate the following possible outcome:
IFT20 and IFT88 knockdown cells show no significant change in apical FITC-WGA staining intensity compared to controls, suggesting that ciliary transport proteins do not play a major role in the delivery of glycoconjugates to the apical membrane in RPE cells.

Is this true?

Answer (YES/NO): NO